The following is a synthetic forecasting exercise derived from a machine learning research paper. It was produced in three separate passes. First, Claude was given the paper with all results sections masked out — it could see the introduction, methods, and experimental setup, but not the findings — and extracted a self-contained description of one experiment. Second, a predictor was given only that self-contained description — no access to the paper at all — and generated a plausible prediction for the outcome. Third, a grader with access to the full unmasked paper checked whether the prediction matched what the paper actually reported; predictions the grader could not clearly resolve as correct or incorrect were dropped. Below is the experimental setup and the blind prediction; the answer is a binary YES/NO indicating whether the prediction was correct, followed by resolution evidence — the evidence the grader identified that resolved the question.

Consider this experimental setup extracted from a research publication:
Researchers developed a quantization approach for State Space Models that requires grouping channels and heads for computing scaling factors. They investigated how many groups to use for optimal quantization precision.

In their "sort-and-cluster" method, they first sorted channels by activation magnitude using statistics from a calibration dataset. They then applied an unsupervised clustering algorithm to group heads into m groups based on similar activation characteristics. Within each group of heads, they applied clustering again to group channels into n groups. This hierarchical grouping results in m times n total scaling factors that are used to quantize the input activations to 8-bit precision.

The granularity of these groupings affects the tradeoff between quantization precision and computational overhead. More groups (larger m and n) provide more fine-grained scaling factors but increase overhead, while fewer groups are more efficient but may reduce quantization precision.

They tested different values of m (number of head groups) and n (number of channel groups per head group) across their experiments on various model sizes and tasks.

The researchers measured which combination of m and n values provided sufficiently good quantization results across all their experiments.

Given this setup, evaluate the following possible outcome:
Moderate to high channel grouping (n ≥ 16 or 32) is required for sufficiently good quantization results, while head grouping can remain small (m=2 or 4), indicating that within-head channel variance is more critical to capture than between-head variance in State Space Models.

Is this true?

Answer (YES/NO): NO